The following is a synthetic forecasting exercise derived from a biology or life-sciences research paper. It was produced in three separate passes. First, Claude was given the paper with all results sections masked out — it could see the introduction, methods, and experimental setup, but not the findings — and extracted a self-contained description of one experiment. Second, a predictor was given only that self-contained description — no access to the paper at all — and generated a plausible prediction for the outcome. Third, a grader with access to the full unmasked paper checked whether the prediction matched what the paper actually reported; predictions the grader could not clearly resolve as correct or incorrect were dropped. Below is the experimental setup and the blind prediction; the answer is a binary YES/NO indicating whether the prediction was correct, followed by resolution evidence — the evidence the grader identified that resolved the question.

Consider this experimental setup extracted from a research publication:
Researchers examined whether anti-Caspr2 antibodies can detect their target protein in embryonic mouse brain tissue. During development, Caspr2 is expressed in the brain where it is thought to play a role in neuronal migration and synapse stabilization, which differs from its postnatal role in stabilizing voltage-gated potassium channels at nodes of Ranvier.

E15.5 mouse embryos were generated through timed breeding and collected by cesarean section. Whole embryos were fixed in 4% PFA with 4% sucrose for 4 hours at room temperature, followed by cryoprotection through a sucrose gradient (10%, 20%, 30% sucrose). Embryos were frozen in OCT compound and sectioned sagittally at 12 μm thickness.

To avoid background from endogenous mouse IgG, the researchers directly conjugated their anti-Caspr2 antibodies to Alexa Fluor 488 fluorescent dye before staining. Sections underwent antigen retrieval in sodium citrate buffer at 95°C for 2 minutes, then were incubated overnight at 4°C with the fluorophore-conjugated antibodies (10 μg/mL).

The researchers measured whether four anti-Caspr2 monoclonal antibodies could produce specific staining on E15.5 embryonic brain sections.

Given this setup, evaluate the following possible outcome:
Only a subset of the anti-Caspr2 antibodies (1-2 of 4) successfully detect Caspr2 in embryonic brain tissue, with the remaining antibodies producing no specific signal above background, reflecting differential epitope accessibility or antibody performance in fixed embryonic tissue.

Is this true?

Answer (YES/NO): NO